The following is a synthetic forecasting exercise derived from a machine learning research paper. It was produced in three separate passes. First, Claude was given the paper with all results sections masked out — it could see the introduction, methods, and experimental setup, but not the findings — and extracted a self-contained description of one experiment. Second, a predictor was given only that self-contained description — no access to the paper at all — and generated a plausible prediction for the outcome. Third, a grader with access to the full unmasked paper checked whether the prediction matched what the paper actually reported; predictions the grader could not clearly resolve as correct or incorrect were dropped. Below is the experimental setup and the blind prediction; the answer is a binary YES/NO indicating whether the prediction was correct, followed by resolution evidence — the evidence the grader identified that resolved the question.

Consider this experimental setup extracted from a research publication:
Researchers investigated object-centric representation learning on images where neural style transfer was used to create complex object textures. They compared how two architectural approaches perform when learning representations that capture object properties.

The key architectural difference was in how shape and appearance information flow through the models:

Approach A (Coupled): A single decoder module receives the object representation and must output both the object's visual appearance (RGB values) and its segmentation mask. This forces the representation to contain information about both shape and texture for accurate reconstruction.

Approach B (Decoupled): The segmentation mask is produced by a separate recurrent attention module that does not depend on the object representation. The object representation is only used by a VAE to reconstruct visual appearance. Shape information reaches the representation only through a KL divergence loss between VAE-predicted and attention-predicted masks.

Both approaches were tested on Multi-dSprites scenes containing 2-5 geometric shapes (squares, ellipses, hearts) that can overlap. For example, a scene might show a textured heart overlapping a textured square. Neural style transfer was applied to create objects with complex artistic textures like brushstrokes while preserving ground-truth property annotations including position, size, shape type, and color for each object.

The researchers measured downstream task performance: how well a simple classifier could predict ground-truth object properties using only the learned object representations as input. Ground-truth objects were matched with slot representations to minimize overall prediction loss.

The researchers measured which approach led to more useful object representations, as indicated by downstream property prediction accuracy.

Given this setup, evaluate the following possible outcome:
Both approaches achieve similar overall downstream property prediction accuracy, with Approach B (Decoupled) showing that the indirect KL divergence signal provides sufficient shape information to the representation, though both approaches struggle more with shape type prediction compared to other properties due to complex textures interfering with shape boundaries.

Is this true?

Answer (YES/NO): NO